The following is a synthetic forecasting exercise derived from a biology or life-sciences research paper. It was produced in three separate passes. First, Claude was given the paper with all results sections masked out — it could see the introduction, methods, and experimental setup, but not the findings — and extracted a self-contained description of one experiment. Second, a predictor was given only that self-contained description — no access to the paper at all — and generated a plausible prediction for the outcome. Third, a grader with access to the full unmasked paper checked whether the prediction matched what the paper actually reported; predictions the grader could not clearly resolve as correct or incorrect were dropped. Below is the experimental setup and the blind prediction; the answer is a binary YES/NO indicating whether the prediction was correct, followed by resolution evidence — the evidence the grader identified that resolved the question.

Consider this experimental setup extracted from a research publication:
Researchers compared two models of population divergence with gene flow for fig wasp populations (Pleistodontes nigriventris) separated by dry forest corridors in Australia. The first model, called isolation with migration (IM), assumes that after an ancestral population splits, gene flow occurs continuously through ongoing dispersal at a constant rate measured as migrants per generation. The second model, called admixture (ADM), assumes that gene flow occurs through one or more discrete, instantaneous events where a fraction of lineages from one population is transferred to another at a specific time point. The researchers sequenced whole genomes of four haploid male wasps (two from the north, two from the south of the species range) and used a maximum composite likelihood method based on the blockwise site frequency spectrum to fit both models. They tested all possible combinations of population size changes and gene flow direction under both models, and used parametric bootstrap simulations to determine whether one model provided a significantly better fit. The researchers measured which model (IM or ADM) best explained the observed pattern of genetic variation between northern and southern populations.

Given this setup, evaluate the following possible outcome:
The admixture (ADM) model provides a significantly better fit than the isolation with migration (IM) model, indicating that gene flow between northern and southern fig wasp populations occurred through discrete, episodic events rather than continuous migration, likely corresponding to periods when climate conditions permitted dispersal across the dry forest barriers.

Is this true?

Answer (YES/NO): YES